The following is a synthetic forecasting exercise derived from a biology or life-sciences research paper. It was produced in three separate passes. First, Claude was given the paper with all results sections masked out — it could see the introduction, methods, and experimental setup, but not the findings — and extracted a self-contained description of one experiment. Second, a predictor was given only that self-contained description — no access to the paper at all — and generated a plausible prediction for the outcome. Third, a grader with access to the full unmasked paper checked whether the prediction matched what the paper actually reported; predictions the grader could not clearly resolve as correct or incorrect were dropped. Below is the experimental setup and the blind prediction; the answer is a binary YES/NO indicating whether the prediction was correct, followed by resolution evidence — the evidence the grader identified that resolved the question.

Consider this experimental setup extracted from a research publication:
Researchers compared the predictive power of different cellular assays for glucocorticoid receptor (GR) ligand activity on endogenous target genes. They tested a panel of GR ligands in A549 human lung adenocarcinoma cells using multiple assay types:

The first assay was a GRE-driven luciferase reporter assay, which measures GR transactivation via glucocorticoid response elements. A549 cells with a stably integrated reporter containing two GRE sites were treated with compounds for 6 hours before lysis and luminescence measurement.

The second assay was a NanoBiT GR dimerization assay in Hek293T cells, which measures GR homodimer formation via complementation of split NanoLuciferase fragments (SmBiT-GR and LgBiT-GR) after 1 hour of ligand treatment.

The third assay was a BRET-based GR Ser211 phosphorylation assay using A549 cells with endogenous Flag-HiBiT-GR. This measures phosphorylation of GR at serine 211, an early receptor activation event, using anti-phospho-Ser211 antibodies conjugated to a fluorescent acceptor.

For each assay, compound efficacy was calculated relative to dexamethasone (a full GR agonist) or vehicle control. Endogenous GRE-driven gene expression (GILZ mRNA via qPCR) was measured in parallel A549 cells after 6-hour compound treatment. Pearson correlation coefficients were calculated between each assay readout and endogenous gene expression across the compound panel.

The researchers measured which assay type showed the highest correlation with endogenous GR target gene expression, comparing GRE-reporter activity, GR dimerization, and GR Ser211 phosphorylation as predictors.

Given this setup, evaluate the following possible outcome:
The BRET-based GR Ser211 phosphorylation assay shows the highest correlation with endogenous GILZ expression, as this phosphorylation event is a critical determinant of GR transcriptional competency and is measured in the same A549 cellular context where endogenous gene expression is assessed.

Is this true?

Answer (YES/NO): YES